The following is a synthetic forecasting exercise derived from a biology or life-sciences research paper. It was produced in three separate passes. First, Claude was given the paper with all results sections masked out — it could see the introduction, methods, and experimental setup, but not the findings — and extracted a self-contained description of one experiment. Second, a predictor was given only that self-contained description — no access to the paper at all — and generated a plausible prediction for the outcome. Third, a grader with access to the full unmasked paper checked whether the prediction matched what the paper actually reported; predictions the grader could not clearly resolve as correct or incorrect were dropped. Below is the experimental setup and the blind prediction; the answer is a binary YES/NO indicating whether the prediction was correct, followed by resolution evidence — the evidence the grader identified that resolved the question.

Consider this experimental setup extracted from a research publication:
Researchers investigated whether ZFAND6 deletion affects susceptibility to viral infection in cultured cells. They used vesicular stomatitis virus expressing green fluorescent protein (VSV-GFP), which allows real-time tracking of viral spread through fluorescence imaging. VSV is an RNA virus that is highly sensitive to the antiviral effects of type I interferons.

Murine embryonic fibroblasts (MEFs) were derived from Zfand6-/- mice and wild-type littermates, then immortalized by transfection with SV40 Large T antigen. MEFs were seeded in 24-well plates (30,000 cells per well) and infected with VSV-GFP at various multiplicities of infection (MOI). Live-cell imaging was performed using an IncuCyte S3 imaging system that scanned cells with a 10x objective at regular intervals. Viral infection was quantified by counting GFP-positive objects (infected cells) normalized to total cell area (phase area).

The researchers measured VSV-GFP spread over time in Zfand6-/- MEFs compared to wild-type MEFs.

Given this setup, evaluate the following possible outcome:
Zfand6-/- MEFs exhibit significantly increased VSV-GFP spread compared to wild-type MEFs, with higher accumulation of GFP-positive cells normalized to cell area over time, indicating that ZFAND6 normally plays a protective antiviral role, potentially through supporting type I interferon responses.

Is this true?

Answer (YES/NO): NO